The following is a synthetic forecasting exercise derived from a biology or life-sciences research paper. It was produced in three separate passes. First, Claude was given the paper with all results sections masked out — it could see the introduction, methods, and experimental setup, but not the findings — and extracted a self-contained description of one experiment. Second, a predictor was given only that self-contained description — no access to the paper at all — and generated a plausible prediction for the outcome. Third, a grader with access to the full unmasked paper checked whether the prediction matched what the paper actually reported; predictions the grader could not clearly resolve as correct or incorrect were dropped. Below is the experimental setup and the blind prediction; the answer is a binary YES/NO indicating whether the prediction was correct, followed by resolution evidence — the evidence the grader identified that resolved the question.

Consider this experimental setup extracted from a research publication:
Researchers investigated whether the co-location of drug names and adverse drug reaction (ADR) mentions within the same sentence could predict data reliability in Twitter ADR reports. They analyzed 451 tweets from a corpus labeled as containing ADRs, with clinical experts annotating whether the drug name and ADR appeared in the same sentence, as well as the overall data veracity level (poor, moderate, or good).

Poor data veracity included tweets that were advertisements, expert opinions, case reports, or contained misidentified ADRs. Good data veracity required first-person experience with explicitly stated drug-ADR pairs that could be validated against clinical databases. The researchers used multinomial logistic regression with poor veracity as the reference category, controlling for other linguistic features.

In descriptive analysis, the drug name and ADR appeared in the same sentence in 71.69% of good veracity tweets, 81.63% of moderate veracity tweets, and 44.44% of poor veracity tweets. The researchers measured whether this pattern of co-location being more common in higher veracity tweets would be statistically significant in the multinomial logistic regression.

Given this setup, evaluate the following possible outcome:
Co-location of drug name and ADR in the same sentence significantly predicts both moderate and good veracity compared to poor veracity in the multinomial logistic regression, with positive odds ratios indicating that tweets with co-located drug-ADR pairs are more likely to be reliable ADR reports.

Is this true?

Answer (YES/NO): YES